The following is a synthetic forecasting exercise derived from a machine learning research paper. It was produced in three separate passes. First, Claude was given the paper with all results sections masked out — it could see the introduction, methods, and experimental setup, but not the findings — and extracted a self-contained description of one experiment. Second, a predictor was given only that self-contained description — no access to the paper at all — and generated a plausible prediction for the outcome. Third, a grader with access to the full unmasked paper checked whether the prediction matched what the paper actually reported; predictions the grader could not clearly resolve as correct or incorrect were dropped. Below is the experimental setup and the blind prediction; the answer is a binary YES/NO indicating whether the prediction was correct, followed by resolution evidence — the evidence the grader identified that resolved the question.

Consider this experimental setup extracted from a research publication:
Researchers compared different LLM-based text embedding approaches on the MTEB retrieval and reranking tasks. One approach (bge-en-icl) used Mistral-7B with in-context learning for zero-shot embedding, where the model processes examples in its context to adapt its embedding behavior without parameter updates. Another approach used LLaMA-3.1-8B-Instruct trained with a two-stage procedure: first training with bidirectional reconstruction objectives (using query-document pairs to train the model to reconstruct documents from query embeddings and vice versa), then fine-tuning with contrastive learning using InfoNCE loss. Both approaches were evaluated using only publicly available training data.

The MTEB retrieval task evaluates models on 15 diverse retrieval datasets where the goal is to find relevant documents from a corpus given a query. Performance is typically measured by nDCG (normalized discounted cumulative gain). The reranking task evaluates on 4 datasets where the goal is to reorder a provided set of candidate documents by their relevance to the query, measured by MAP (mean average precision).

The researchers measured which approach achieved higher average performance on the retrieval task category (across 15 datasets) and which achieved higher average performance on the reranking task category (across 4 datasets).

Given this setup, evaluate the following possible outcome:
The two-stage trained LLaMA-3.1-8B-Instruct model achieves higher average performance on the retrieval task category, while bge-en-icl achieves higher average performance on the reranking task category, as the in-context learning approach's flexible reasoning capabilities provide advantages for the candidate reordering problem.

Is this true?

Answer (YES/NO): NO